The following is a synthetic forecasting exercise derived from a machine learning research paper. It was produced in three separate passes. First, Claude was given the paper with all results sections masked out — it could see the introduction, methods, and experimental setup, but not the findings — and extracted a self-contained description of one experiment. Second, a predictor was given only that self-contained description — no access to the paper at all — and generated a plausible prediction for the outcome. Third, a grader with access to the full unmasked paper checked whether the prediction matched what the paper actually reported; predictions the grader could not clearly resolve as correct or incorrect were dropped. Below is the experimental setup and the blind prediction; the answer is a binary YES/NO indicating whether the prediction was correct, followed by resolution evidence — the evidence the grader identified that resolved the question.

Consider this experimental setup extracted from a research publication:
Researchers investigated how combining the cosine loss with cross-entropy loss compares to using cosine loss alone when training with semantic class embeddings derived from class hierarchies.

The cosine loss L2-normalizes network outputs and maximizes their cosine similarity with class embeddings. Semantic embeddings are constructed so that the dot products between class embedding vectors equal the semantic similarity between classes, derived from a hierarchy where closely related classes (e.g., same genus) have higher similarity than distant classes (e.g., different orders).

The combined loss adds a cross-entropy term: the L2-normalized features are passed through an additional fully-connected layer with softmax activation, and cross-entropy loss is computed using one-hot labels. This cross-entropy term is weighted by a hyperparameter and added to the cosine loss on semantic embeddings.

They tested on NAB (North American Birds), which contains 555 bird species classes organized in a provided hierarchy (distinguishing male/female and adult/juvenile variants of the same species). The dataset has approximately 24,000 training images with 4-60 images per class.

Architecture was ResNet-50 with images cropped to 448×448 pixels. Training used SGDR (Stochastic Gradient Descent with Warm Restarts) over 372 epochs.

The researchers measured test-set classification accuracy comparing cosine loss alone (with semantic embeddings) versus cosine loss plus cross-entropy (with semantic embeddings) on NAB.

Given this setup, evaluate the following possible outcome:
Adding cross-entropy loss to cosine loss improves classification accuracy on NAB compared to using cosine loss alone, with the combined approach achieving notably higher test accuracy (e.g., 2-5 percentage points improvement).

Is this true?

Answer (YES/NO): NO